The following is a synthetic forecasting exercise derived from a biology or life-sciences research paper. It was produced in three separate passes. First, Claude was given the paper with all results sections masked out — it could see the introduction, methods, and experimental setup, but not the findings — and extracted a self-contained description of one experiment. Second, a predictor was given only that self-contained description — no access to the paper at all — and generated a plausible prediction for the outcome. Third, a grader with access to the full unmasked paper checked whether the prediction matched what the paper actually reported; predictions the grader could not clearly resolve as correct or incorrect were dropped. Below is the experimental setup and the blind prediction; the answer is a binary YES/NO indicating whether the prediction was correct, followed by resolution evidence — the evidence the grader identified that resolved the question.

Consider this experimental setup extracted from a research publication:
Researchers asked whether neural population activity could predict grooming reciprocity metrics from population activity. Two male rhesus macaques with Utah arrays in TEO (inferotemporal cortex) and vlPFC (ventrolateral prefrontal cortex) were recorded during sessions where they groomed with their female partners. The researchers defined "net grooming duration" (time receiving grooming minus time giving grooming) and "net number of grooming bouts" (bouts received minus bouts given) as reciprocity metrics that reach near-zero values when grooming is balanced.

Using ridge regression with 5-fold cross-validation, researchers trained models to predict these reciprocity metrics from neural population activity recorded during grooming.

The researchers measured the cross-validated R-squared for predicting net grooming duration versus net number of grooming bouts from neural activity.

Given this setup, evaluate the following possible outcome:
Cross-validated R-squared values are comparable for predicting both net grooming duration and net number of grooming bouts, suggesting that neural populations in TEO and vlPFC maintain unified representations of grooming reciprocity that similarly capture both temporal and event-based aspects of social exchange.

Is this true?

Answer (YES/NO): NO